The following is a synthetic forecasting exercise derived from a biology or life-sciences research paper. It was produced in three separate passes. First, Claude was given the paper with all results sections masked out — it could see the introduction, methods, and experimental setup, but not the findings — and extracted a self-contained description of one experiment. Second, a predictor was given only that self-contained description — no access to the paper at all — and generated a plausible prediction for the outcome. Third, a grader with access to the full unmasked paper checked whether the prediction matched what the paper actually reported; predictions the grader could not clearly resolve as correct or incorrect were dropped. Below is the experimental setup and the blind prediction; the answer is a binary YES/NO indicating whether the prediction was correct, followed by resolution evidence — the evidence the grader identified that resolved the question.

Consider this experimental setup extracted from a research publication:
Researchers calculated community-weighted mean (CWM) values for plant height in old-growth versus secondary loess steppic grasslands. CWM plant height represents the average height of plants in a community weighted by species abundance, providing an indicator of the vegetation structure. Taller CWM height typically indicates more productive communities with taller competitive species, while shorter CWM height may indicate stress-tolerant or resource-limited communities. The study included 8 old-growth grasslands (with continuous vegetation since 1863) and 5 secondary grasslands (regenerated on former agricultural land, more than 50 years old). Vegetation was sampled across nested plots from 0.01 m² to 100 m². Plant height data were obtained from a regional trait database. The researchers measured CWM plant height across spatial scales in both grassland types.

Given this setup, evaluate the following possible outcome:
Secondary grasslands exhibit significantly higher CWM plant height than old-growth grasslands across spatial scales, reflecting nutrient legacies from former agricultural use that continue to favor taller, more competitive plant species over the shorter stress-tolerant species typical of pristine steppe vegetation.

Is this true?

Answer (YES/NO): NO